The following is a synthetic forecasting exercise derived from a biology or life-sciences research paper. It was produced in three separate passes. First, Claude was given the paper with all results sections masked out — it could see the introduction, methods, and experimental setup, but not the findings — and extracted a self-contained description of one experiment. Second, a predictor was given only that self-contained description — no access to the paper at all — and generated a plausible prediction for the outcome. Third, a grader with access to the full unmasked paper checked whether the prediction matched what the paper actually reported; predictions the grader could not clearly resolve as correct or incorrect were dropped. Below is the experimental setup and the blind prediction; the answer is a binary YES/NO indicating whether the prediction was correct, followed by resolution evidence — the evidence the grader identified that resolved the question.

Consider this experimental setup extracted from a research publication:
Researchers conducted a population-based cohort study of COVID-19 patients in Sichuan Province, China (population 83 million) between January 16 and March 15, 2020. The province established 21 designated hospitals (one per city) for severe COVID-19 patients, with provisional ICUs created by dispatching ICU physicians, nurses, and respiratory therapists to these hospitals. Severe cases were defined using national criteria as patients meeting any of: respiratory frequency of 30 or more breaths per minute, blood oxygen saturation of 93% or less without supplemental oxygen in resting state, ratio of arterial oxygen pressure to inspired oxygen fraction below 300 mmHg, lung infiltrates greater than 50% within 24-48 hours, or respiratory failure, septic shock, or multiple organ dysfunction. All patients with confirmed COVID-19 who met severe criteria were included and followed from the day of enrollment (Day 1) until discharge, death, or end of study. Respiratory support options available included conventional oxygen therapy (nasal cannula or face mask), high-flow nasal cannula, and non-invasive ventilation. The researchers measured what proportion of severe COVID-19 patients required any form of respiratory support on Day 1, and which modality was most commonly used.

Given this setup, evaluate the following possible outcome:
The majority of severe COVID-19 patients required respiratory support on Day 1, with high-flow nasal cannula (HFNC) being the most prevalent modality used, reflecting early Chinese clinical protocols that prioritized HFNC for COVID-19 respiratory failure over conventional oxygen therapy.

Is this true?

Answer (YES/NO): NO